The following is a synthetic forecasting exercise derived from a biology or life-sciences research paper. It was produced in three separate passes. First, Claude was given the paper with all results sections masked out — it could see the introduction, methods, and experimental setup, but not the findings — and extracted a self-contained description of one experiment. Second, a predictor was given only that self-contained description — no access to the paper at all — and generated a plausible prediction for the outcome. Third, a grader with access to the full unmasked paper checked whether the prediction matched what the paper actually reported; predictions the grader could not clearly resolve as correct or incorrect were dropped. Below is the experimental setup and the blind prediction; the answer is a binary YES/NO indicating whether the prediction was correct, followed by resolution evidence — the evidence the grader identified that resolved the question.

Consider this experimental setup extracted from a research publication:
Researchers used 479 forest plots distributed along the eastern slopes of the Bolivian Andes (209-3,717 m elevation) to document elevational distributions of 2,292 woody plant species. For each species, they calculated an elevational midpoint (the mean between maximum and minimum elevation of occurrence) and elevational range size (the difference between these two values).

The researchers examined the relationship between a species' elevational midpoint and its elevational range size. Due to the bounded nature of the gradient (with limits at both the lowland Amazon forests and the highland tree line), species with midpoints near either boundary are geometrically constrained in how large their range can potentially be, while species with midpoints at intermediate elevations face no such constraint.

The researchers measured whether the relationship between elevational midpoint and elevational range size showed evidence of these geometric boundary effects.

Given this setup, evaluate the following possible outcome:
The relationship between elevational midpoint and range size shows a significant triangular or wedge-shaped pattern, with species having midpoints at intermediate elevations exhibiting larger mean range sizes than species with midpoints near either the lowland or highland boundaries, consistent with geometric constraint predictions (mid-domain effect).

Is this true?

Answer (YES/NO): YES